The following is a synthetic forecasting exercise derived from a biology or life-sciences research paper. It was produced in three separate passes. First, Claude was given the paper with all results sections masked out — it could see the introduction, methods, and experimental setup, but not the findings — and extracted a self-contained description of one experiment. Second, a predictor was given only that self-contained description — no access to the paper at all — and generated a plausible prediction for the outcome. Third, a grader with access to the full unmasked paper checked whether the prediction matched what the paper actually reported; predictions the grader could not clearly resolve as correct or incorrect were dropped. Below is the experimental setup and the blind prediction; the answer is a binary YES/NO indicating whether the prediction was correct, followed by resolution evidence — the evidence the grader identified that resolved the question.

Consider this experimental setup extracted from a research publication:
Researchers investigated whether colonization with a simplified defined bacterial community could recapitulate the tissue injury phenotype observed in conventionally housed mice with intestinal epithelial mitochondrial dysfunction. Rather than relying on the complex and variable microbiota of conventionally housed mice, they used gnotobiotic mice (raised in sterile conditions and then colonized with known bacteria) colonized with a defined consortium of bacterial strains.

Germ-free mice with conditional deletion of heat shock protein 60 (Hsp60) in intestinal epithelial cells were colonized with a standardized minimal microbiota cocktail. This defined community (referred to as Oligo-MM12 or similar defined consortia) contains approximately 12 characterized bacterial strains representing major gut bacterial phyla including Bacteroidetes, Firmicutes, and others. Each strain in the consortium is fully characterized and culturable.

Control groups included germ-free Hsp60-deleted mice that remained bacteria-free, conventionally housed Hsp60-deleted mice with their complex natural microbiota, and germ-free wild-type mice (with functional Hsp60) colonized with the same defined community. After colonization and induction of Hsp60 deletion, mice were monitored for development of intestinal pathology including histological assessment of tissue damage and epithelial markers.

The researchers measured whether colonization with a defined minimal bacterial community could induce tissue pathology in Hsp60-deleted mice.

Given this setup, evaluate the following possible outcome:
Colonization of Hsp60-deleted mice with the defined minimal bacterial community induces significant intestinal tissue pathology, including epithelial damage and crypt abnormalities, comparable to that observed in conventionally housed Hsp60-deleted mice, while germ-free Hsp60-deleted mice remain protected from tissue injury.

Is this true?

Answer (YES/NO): YES